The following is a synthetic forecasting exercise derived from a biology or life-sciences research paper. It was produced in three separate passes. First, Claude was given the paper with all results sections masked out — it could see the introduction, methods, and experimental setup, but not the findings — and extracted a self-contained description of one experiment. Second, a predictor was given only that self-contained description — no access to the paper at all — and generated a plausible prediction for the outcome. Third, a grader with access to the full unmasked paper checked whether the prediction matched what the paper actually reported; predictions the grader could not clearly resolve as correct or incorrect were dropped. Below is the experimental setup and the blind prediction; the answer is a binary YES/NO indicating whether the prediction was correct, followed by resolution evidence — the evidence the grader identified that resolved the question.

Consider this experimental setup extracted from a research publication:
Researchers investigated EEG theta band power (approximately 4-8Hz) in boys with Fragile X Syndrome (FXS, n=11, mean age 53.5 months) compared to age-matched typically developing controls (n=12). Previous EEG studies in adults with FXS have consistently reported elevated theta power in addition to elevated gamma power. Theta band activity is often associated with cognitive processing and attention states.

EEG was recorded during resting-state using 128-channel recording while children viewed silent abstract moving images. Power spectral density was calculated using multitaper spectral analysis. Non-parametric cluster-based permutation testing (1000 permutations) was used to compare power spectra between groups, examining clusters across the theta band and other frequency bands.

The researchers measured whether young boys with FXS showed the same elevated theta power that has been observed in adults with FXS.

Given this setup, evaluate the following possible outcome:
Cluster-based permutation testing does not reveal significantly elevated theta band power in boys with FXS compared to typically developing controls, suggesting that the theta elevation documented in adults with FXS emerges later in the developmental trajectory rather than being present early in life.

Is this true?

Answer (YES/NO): YES